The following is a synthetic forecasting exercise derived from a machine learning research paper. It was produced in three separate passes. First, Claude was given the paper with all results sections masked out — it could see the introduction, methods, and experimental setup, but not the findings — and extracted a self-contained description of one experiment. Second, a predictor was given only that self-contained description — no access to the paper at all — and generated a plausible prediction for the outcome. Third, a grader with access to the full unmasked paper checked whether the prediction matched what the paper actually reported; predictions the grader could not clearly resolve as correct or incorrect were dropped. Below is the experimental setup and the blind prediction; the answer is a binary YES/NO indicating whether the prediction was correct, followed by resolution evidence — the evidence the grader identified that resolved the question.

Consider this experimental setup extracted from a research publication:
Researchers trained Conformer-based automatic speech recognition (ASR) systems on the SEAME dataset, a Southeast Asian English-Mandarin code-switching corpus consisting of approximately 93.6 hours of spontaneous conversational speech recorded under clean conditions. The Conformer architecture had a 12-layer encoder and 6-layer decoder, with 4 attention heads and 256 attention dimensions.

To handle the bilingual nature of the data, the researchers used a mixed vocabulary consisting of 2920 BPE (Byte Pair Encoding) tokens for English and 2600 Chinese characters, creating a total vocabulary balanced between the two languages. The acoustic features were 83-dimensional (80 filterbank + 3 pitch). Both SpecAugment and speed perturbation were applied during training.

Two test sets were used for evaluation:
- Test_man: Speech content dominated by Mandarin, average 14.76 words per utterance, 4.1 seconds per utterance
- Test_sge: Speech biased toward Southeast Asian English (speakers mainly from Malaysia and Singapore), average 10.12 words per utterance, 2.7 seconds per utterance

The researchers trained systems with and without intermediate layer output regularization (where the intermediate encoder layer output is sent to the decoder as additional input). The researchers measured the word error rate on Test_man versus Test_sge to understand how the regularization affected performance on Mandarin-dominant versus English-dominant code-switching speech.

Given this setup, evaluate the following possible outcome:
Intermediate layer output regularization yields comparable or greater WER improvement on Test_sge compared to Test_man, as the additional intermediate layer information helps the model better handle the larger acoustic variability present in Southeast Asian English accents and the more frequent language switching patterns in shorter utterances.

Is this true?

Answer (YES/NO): NO